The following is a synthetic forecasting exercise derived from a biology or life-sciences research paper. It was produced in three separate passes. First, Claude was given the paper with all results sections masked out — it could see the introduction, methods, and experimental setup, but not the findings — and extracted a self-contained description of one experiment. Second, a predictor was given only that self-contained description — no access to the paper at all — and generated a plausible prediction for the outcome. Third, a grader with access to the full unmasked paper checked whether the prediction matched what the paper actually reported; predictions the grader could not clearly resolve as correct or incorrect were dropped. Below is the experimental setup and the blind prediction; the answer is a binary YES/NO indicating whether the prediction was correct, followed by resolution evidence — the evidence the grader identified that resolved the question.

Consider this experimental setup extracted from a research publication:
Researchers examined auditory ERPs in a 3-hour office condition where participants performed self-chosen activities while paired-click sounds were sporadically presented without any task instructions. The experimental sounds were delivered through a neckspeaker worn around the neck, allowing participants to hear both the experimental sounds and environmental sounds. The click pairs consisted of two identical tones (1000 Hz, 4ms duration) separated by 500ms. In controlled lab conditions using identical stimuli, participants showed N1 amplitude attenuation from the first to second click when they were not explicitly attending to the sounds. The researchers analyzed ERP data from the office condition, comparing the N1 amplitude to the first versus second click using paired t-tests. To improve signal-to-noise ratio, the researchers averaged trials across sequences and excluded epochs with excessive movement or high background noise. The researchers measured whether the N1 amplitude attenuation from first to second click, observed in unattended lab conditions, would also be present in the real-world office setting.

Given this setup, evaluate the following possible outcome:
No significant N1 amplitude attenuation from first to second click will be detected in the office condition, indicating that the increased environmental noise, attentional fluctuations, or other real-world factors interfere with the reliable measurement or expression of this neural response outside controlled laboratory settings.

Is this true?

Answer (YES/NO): YES